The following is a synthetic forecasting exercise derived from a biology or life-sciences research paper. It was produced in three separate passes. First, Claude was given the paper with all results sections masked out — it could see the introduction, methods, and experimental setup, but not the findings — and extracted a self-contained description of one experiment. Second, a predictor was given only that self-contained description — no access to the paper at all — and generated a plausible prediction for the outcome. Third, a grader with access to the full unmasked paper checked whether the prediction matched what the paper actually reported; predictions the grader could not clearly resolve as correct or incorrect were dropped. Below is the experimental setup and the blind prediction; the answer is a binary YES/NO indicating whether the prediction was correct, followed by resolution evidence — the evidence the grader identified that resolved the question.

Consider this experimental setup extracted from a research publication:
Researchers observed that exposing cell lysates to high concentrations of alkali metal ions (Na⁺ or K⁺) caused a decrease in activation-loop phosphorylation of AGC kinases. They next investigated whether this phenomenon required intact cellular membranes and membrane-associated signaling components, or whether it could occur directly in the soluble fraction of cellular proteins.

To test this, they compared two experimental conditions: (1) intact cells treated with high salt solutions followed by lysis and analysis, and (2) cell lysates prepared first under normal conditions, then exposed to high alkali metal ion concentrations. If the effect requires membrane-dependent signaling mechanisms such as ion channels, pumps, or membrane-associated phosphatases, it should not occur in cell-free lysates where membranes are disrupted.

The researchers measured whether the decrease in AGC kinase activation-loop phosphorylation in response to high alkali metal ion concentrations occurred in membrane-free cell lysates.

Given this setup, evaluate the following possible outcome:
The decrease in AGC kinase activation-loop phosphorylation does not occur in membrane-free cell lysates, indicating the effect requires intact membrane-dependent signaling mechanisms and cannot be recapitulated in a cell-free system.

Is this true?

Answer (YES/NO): NO